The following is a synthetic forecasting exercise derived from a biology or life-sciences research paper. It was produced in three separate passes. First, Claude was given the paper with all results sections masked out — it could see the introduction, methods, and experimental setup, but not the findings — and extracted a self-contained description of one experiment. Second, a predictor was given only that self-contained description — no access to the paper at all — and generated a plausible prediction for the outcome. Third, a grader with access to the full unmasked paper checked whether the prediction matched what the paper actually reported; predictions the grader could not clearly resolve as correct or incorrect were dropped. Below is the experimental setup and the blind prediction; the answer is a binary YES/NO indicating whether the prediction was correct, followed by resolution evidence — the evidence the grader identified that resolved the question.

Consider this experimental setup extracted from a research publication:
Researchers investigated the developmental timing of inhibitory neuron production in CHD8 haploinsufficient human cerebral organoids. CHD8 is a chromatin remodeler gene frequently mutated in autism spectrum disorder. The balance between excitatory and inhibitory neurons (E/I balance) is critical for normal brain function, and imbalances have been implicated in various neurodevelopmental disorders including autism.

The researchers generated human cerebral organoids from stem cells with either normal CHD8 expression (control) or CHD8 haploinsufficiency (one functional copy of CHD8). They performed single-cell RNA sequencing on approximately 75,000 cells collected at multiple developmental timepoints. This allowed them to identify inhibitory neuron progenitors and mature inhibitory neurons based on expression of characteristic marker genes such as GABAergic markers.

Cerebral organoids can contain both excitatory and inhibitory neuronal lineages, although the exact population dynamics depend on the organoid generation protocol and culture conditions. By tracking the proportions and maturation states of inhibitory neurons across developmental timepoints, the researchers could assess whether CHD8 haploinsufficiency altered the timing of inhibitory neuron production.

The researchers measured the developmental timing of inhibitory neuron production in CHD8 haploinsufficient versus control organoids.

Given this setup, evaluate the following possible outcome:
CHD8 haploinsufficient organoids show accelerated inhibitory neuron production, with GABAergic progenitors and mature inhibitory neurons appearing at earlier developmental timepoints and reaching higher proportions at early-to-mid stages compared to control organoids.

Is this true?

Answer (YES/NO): YES